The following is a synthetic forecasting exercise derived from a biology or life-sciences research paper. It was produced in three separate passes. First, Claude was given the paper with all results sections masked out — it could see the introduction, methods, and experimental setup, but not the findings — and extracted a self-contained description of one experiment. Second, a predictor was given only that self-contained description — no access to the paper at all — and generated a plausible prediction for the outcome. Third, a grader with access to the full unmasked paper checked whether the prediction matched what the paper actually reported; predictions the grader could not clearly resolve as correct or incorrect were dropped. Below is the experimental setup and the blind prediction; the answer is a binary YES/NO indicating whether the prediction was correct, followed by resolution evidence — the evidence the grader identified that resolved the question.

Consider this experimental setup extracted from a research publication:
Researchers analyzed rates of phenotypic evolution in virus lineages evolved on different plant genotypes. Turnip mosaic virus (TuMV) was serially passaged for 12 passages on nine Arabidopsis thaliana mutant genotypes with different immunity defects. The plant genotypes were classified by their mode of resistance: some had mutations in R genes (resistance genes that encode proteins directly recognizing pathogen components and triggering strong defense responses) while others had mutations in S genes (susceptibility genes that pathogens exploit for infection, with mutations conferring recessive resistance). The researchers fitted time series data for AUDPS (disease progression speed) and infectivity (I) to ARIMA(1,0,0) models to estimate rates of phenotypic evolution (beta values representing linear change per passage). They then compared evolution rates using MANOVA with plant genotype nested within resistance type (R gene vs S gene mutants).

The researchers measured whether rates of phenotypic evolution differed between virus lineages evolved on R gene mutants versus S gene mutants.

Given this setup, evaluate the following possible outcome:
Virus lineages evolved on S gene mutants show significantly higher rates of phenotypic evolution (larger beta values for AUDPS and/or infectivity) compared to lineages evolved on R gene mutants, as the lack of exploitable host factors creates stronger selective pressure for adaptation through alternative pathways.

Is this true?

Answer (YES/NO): NO